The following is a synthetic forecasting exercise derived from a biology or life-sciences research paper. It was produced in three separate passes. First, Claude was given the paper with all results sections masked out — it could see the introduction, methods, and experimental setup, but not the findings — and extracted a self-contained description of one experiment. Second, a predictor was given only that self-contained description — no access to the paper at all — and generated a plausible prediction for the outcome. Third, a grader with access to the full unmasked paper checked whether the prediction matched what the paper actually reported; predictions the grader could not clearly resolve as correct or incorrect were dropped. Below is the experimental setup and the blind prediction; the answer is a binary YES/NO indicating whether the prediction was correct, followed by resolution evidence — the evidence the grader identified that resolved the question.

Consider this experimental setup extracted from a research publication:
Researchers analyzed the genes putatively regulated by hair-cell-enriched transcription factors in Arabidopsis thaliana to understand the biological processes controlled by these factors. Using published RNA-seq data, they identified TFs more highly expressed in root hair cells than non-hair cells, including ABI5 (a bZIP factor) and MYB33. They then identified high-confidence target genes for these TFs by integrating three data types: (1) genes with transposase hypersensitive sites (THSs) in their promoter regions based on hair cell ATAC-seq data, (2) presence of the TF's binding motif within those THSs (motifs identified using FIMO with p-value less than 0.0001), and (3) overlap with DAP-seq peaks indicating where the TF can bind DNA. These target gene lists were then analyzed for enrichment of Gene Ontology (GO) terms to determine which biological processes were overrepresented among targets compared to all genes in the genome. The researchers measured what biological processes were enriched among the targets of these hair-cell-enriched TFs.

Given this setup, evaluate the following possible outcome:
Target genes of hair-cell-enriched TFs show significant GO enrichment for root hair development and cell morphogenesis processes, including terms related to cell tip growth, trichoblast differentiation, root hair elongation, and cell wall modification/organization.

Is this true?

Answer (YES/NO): NO